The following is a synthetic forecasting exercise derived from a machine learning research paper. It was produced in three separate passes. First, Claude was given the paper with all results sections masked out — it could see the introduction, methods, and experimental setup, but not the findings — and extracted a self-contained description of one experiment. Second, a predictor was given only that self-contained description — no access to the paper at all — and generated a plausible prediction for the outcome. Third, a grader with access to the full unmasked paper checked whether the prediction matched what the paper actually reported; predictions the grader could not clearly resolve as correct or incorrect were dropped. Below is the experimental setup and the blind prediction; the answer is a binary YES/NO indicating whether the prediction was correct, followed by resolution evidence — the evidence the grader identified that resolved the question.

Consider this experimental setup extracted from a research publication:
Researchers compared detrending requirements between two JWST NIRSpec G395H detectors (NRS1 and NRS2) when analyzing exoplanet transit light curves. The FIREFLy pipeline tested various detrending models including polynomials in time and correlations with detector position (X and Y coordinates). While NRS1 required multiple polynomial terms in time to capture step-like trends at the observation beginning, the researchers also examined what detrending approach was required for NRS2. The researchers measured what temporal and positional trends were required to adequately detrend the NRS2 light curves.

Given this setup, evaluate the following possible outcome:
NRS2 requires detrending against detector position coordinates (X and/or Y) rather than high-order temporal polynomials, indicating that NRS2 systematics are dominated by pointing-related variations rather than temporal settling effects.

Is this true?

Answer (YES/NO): YES